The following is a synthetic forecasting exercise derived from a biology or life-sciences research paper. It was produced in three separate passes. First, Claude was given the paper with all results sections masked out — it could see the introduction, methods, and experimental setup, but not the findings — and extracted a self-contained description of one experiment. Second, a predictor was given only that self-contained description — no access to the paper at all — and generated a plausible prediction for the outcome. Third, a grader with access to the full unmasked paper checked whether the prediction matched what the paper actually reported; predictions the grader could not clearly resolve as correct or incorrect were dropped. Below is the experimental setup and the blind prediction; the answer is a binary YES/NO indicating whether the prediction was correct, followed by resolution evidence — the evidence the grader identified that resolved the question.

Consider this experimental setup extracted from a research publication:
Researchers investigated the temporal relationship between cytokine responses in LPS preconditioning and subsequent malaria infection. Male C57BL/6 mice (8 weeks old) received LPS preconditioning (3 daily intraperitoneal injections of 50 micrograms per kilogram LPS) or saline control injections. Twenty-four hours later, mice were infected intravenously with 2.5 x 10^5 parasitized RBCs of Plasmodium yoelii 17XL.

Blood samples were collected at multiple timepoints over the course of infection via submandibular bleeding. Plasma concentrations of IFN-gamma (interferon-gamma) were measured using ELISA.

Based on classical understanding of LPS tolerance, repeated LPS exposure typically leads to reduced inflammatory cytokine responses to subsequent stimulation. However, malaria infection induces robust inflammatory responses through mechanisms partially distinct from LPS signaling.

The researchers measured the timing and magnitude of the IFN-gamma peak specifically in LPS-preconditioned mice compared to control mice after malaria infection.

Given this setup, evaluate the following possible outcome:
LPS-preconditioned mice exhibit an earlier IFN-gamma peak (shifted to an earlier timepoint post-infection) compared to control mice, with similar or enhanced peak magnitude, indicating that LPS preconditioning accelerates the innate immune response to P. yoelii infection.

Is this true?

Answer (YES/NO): NO